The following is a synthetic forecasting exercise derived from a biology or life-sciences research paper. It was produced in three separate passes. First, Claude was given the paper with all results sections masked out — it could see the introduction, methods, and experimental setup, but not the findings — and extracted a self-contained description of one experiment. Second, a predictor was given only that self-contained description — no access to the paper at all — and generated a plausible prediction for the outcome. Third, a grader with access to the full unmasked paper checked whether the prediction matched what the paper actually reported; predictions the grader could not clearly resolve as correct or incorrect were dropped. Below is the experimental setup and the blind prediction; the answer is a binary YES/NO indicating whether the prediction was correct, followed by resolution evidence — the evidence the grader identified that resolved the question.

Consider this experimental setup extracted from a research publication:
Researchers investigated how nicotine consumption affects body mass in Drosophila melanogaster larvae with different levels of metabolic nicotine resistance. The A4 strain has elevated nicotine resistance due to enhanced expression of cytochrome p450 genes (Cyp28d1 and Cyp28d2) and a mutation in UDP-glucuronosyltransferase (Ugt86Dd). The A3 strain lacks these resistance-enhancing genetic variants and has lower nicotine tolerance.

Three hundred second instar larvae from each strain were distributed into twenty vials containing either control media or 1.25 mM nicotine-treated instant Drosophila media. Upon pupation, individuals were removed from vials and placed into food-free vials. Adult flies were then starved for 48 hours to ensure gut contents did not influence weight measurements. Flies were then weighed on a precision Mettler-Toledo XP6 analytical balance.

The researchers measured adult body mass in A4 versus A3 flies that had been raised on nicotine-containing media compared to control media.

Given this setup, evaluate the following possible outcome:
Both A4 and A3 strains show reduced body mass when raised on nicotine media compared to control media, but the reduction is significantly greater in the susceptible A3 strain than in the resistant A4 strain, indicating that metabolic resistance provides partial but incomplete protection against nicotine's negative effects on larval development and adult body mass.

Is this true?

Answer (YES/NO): NO